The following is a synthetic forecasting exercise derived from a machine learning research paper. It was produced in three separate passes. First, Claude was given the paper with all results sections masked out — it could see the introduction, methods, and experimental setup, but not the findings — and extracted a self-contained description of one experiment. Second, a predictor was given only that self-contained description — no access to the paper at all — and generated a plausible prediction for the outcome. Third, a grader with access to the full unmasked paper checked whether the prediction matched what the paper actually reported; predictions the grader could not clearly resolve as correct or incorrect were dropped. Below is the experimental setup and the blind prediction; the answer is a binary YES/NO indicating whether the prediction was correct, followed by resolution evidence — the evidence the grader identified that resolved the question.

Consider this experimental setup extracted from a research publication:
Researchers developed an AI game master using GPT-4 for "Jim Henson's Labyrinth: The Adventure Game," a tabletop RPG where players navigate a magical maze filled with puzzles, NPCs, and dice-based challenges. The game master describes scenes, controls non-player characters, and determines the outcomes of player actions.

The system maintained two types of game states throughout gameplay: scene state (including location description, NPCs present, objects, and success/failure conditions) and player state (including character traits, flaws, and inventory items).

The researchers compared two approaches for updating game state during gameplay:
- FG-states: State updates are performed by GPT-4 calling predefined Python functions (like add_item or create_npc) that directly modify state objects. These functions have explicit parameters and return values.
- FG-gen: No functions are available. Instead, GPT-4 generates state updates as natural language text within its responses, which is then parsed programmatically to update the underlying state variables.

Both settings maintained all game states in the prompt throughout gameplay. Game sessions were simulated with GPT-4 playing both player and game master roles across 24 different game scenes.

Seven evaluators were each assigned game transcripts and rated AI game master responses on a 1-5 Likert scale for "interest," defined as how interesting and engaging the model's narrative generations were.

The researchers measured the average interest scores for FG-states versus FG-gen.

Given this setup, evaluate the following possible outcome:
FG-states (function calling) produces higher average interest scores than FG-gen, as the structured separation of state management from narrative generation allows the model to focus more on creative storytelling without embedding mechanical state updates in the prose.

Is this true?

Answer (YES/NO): YES